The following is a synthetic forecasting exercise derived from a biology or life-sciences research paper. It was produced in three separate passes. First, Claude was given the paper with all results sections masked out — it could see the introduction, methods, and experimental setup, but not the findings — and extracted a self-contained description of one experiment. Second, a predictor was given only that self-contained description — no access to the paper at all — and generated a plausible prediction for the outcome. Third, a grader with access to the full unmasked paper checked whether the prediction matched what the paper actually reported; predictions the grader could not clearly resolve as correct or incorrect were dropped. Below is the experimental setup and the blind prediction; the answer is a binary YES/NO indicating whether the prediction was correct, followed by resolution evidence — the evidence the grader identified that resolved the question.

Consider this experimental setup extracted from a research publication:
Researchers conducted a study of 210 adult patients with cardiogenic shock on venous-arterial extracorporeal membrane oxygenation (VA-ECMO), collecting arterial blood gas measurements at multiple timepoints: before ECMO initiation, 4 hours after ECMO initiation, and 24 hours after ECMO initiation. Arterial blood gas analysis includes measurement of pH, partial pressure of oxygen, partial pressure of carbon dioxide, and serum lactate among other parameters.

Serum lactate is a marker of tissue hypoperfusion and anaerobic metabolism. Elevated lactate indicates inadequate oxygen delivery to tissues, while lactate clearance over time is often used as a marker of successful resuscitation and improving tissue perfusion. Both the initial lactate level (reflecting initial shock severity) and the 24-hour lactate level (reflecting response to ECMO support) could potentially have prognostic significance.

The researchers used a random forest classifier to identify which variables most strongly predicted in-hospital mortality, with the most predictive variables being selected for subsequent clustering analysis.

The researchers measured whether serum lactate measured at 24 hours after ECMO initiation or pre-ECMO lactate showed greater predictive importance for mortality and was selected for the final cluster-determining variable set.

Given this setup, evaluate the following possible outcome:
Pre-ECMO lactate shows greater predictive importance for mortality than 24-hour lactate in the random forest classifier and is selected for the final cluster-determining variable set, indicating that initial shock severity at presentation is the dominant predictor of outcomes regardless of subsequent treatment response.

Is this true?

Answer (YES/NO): NO